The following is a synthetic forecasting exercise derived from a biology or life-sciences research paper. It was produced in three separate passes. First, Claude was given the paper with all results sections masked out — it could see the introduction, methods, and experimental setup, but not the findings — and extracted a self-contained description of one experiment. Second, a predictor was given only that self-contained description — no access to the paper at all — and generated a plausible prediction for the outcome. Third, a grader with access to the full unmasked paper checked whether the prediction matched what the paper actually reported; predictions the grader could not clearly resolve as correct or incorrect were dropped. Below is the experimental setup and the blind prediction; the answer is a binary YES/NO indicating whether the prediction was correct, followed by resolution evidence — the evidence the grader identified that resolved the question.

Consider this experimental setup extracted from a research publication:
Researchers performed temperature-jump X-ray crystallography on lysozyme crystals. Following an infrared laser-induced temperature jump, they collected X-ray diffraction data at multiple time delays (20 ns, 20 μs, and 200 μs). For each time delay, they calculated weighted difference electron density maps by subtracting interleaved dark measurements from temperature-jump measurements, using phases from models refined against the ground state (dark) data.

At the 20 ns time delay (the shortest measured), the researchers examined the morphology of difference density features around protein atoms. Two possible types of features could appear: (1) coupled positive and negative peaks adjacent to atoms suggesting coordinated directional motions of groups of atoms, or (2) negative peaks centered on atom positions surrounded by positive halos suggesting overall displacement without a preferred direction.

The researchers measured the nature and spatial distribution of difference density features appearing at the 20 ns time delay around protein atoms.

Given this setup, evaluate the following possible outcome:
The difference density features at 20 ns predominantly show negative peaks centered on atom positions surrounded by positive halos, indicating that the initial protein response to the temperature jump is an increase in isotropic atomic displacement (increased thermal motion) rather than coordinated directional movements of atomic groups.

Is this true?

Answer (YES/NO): YES